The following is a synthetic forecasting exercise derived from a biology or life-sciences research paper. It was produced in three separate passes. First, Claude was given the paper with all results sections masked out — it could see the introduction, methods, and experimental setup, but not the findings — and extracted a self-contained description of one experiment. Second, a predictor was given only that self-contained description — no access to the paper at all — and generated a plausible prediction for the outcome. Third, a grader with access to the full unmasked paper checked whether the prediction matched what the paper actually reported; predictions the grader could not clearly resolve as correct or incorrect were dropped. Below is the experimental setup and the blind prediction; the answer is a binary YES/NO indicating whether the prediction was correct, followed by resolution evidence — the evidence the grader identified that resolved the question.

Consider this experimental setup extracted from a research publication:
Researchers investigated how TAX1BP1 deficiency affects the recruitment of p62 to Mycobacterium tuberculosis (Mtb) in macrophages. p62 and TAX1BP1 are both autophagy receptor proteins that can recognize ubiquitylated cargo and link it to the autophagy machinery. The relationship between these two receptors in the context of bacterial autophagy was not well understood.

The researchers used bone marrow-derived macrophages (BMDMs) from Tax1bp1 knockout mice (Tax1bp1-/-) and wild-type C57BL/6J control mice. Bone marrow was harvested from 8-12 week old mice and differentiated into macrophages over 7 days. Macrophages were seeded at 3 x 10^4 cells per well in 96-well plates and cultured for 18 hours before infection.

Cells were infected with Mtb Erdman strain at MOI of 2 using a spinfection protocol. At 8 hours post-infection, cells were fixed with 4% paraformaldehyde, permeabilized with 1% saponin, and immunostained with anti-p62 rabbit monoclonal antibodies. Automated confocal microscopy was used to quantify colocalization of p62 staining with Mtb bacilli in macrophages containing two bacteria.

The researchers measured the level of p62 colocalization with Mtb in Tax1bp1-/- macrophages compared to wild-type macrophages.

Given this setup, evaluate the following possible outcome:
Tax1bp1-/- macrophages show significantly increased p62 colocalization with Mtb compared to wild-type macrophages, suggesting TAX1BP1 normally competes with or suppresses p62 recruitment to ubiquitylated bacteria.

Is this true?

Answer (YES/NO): YES